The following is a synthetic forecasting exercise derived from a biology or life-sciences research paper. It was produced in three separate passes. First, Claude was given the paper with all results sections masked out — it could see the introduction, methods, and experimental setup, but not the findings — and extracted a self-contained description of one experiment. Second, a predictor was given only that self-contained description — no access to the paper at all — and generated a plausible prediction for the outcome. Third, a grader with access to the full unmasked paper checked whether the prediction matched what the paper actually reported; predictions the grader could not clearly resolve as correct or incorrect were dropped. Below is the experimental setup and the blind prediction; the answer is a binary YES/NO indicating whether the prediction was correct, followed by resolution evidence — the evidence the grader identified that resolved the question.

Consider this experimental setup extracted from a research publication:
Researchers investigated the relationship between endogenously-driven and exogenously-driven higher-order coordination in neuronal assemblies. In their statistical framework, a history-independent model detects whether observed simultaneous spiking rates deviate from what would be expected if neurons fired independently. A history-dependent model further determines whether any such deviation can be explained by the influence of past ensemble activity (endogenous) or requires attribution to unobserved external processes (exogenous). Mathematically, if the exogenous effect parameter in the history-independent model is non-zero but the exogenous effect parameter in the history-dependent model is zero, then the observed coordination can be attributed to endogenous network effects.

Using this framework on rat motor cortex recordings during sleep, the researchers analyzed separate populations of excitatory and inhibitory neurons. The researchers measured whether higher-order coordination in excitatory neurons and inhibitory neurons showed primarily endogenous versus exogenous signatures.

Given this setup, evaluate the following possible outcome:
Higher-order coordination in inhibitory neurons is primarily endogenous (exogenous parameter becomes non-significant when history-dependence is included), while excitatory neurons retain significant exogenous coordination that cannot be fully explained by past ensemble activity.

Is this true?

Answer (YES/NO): NO